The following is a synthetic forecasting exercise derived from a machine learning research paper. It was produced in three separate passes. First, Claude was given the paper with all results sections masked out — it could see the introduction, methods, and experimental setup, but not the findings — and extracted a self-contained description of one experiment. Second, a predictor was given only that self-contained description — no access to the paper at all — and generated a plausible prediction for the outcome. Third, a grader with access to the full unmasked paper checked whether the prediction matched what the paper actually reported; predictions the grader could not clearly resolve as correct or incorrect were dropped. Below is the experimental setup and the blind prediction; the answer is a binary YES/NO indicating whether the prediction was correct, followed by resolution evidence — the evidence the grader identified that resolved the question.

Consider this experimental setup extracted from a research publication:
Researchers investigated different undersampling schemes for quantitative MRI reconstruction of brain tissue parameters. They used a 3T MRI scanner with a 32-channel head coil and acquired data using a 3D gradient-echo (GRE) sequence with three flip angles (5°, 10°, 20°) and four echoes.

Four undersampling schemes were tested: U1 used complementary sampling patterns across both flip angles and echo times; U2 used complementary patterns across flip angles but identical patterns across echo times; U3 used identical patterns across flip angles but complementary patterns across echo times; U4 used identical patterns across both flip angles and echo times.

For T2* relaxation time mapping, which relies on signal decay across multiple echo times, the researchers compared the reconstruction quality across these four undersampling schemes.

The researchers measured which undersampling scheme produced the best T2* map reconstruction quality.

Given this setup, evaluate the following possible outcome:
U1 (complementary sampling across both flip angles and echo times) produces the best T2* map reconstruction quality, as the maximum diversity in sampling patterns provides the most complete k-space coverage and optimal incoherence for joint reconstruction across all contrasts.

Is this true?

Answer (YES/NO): NO